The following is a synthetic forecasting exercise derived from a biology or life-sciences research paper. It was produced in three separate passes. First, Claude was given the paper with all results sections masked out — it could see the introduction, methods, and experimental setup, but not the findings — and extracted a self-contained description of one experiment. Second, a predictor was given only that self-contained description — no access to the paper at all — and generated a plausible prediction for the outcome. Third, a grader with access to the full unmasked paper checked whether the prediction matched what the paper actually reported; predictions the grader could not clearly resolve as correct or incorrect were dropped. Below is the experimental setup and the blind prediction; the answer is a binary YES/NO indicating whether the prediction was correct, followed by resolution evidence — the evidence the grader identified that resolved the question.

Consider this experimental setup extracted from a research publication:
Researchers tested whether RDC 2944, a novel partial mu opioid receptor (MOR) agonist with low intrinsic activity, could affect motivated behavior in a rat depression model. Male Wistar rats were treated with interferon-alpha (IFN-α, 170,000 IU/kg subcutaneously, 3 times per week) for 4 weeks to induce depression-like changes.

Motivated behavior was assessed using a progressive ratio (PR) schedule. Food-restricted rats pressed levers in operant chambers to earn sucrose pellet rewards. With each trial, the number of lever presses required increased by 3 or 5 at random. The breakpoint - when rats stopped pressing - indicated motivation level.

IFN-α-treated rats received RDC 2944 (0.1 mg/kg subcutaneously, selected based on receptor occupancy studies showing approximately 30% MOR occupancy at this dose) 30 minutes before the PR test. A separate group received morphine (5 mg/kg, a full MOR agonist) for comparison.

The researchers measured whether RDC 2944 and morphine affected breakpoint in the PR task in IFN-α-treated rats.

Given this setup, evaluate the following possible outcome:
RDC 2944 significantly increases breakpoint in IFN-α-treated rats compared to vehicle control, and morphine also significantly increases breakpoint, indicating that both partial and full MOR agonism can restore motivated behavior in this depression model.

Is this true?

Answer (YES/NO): NO